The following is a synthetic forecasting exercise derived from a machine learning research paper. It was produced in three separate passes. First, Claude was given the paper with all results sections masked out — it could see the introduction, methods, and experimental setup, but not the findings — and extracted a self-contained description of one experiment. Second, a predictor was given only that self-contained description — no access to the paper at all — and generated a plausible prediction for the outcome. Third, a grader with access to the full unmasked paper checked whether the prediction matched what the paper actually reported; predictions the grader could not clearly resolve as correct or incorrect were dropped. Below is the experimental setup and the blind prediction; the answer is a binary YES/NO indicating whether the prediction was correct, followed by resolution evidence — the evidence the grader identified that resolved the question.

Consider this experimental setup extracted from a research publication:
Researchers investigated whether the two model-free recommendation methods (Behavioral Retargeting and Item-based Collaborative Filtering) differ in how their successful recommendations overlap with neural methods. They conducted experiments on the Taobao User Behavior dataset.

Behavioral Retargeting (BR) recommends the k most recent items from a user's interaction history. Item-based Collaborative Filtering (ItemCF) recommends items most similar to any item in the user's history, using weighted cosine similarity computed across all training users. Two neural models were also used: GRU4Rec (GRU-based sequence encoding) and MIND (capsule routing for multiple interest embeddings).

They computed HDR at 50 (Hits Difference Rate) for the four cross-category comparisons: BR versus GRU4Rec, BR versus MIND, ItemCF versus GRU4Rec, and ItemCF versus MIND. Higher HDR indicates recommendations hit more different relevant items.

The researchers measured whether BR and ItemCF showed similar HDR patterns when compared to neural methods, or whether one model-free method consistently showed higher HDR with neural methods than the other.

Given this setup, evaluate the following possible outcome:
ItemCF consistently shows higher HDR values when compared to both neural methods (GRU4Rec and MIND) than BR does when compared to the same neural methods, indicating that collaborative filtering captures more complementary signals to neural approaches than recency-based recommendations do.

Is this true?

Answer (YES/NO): YES